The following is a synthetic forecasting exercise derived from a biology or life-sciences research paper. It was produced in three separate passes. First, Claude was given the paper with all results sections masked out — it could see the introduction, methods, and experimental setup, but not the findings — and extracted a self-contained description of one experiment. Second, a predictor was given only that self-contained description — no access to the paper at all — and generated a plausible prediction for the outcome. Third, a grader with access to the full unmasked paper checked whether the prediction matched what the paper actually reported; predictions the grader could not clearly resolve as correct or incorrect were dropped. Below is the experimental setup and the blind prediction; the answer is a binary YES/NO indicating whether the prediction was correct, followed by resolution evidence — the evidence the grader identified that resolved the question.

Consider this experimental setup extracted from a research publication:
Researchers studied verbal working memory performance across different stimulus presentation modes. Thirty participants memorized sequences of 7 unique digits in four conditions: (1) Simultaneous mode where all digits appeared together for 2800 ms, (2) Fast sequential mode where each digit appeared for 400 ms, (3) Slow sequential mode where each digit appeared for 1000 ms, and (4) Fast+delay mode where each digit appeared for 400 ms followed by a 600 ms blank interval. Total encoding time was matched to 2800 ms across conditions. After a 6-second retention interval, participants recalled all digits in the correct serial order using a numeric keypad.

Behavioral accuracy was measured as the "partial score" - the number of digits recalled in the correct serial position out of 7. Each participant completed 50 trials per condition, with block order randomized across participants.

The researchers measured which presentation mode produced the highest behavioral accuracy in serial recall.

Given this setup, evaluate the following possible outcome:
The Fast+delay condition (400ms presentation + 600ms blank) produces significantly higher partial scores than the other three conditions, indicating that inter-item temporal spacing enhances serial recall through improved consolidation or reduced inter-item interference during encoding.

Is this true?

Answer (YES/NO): NO